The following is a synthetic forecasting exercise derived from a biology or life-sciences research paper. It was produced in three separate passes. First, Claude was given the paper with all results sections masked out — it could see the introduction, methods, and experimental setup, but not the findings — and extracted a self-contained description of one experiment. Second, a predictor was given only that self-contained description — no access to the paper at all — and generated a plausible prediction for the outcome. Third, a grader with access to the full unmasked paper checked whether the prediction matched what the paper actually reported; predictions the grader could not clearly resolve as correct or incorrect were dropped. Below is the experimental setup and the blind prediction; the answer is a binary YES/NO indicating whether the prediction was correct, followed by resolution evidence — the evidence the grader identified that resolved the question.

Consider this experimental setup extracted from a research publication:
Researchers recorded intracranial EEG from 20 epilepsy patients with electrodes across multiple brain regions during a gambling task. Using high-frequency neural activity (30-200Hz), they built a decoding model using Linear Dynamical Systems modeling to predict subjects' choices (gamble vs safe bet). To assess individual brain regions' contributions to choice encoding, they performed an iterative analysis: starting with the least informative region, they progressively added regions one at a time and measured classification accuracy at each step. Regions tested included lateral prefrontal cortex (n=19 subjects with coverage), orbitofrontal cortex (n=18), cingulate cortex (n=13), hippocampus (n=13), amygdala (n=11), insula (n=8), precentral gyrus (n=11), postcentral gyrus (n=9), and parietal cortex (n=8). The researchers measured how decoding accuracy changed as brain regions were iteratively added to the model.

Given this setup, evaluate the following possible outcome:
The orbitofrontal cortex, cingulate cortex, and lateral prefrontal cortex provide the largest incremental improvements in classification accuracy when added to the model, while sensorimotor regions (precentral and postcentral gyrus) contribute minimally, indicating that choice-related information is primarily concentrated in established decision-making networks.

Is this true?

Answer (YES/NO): NO